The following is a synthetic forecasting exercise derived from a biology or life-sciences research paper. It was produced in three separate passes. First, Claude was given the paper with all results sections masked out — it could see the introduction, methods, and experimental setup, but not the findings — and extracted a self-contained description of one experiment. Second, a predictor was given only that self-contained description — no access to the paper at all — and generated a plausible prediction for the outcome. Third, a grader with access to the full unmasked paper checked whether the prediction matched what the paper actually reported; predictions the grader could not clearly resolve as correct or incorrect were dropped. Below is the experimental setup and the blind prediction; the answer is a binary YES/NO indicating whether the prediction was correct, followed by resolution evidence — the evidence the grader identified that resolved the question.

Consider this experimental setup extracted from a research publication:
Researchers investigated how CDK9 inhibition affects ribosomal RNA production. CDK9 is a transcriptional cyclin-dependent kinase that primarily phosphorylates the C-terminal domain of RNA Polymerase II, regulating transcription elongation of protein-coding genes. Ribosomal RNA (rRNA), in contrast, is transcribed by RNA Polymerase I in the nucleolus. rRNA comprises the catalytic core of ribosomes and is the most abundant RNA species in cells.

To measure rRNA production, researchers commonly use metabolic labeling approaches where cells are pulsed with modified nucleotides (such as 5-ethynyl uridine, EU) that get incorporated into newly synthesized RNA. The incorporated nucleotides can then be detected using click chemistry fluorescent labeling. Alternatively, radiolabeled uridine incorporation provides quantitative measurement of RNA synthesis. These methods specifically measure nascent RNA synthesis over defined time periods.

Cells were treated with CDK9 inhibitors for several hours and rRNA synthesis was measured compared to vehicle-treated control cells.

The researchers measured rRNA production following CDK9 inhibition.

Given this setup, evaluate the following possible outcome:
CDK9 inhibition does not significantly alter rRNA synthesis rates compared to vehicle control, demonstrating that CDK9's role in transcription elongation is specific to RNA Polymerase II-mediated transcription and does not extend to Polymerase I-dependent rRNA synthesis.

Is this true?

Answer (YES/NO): NO